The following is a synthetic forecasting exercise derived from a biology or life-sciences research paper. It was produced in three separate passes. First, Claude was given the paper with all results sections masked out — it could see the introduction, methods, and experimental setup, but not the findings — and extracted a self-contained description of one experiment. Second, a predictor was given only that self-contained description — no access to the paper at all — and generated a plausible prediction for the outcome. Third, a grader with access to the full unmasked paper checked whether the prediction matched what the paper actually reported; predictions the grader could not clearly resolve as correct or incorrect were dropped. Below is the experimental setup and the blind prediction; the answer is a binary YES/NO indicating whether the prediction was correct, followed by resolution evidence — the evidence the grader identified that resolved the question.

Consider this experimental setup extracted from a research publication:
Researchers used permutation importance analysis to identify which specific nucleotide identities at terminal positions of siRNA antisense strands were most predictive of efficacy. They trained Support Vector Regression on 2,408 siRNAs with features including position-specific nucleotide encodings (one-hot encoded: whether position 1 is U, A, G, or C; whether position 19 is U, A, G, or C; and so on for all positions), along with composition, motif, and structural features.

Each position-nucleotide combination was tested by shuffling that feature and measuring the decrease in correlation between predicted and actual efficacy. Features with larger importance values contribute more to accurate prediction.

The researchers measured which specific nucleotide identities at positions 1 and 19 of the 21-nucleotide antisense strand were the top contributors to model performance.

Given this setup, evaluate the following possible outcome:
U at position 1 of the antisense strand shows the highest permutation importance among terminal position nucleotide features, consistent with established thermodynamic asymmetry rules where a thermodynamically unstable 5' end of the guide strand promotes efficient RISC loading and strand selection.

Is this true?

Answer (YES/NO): YES